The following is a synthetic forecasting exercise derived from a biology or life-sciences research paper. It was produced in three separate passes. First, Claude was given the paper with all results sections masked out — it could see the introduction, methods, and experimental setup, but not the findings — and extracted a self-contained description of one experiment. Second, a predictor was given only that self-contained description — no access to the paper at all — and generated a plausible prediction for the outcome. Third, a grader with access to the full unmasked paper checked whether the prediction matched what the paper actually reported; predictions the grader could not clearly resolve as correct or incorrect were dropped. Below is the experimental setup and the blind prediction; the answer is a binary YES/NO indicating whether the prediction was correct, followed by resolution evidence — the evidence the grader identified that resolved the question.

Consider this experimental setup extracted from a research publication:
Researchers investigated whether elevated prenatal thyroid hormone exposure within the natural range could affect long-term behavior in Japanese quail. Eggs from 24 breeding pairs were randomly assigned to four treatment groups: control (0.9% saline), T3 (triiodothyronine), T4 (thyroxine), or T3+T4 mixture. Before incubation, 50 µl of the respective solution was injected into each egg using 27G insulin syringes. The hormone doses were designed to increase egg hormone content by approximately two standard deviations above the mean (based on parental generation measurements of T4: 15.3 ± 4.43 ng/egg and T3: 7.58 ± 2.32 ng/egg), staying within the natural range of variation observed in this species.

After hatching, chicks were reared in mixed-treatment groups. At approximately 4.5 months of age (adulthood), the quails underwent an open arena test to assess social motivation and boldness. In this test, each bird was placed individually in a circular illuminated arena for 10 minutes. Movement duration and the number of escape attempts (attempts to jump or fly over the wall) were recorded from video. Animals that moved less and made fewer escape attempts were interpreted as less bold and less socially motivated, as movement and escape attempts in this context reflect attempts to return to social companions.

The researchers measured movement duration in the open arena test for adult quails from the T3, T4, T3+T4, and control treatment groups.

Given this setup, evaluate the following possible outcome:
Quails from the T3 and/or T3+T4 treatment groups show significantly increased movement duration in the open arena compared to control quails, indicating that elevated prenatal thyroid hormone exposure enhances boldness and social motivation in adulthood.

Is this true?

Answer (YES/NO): NO